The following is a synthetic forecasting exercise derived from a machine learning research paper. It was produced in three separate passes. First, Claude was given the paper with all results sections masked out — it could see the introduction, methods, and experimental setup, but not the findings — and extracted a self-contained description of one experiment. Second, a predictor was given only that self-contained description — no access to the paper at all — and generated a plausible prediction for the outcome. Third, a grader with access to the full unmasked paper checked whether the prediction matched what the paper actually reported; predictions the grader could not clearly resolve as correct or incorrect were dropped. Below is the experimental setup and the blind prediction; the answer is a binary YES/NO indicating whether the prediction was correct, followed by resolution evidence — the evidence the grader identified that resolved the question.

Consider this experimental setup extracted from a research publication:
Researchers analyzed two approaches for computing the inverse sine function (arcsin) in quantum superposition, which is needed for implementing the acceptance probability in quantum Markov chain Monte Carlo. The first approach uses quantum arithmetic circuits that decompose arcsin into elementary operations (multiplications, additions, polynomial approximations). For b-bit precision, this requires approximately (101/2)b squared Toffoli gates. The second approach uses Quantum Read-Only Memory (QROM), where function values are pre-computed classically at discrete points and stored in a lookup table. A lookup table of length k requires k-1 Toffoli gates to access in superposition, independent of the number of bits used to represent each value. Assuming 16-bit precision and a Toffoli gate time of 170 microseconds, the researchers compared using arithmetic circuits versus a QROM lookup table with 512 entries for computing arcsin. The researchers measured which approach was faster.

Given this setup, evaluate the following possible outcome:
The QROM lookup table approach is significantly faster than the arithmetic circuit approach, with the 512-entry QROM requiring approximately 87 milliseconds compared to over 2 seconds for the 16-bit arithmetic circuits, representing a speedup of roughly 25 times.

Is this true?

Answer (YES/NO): YES